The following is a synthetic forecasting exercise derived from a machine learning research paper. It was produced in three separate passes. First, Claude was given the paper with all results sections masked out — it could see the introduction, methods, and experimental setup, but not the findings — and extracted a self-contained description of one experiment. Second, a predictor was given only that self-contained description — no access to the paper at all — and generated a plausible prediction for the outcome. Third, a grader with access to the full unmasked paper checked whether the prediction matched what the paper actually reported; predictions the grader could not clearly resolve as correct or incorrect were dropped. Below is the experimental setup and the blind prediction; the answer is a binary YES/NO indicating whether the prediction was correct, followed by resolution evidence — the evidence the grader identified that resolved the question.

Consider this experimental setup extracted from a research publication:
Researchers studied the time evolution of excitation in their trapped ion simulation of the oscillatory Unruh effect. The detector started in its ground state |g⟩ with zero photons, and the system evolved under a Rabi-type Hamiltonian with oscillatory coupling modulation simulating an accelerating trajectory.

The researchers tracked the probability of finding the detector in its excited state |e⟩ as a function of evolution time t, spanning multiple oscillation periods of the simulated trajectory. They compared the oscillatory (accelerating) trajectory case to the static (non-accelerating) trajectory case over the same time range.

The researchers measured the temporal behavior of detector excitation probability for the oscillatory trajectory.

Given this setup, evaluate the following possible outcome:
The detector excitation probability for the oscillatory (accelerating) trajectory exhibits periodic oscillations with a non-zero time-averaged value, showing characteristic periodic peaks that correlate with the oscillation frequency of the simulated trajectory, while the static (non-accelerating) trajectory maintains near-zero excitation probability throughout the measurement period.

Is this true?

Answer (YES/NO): NO